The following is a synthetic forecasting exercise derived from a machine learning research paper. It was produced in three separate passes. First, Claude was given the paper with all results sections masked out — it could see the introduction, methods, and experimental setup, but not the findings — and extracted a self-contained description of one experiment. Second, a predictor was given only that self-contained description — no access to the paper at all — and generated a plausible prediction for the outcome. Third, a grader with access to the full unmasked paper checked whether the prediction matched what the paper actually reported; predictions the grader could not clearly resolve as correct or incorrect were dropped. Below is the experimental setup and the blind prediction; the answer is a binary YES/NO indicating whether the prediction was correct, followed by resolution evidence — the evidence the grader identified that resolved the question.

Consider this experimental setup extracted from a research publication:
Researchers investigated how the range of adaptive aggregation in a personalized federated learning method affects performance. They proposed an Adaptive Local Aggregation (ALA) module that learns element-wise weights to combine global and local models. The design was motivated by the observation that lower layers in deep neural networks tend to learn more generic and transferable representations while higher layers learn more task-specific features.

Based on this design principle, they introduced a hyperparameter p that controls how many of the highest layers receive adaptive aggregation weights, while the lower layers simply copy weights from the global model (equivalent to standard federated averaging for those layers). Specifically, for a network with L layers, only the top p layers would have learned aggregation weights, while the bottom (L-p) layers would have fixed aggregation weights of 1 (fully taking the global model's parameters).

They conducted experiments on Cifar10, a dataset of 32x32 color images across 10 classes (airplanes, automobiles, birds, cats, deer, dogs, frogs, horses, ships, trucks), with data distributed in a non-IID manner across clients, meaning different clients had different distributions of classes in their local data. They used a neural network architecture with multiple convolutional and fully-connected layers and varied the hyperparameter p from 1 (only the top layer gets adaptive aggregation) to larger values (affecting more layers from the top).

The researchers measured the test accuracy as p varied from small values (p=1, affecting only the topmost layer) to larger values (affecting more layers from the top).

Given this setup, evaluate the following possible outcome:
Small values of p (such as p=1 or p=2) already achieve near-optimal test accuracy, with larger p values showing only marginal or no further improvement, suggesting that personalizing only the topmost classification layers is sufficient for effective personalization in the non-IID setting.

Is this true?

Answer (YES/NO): NO